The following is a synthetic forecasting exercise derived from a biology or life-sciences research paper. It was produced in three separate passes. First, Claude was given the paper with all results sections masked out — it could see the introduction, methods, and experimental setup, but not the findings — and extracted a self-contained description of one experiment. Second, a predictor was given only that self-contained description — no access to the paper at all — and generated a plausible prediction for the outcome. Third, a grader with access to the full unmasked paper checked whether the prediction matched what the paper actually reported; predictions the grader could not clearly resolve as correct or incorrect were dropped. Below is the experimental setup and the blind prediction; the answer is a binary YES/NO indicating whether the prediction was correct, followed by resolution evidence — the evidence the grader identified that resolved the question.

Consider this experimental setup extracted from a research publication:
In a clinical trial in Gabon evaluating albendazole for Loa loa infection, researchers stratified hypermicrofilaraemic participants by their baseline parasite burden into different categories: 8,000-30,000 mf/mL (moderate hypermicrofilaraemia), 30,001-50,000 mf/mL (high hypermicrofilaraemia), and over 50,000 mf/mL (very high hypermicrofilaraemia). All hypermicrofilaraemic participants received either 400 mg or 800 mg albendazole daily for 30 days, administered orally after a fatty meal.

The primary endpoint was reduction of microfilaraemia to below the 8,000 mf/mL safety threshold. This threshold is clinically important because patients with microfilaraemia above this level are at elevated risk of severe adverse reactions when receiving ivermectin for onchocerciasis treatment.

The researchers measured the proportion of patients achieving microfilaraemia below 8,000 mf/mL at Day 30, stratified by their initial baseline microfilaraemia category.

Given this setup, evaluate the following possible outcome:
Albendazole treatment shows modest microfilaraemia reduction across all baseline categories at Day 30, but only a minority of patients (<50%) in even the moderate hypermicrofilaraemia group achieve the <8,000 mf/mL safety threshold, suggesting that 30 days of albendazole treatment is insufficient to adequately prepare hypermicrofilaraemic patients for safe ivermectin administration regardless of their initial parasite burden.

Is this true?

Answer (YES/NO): NO